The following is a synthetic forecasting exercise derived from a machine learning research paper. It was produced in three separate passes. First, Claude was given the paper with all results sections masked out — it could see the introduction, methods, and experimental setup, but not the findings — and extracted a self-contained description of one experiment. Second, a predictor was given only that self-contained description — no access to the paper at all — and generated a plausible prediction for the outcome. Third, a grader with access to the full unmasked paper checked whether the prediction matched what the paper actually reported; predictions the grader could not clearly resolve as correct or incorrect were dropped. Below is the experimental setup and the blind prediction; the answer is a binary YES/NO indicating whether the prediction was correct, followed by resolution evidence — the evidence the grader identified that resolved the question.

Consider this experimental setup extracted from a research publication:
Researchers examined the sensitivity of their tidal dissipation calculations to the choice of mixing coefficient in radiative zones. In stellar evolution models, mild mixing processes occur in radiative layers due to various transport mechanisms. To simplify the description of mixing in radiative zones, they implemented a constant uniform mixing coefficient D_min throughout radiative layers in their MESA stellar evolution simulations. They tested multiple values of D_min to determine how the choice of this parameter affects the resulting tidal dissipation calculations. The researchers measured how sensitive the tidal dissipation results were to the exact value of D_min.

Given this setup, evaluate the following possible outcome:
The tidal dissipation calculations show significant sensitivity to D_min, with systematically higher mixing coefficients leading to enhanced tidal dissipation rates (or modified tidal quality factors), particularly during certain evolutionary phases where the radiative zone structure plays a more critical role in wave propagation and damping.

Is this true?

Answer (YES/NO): NO